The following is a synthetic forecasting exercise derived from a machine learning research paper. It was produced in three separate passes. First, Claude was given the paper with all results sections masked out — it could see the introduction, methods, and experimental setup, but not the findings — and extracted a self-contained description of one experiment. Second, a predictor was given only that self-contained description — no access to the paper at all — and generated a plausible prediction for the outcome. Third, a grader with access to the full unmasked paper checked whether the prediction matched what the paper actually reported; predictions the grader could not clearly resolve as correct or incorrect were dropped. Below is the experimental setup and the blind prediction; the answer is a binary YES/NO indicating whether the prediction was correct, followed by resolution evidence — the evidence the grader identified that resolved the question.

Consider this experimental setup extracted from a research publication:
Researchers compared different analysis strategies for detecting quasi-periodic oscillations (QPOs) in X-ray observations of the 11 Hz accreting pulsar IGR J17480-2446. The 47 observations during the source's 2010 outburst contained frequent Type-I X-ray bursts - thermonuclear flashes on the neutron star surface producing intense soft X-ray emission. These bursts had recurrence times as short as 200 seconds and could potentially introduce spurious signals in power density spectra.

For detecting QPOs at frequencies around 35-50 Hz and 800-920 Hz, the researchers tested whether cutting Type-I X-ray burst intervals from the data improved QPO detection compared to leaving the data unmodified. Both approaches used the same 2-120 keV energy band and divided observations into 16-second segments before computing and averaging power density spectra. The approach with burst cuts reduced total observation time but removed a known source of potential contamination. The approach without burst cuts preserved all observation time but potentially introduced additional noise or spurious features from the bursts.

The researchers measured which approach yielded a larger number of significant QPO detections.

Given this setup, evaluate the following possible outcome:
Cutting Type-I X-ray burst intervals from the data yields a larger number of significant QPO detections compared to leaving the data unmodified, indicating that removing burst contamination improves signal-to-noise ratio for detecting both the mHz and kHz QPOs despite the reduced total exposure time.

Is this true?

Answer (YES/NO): NO